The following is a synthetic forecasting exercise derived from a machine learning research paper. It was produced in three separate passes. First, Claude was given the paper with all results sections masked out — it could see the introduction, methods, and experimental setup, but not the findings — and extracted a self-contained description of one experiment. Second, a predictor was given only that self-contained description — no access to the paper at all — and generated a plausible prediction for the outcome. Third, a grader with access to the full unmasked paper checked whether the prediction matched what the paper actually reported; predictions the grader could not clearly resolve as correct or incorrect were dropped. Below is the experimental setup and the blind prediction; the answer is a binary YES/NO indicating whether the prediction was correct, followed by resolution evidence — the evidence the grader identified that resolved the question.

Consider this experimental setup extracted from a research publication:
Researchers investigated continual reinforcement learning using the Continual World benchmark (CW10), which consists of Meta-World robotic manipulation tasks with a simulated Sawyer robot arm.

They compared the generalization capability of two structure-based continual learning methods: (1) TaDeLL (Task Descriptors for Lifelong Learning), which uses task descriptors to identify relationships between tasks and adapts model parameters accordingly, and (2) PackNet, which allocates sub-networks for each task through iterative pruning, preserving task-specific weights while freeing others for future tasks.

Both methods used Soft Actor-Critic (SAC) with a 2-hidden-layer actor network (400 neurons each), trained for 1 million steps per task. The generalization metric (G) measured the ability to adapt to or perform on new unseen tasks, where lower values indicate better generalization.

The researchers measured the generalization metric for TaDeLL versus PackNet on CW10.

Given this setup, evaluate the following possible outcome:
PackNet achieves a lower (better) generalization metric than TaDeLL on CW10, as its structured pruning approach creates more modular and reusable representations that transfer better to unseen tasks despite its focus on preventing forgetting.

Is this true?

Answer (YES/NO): YES